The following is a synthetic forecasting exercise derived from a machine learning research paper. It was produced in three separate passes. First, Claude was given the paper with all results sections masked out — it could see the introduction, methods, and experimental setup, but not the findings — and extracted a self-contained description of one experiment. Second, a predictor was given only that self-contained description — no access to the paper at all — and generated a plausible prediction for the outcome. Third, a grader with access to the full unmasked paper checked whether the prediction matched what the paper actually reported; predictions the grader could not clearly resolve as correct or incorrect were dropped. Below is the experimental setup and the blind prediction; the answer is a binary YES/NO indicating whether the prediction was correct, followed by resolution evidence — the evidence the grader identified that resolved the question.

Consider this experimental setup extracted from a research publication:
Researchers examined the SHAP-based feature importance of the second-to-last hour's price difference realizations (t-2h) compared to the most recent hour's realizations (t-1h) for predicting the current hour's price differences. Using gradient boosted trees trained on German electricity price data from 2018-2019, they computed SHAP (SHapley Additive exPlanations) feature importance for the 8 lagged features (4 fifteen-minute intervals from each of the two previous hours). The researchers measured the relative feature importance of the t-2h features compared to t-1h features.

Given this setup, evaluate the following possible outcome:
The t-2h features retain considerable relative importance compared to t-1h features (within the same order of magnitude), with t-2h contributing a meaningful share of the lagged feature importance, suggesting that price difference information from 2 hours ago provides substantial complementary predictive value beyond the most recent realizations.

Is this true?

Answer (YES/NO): NO